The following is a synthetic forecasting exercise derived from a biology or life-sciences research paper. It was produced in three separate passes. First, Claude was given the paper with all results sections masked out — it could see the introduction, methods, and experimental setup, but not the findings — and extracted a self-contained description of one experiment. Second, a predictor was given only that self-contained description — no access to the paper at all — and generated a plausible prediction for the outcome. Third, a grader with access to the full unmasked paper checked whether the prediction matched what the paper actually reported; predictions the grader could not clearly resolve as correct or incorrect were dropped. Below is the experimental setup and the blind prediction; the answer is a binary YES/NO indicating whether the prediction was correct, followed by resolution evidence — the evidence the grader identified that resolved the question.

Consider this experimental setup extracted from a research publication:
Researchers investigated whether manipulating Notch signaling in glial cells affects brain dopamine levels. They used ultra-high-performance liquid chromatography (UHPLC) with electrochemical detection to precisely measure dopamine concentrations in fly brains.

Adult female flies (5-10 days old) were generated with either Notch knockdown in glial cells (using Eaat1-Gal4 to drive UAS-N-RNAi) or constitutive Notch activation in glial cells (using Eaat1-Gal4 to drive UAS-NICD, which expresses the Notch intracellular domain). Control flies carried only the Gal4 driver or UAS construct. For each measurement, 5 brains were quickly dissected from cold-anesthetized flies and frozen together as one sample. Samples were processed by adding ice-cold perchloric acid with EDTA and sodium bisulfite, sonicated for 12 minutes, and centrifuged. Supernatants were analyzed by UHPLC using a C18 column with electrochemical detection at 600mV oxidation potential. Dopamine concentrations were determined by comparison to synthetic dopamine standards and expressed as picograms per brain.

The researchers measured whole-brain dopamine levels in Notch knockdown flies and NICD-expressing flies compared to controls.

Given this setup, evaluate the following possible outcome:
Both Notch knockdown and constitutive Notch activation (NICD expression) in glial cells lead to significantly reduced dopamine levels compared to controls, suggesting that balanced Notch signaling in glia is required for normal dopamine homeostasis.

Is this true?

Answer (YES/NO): NO